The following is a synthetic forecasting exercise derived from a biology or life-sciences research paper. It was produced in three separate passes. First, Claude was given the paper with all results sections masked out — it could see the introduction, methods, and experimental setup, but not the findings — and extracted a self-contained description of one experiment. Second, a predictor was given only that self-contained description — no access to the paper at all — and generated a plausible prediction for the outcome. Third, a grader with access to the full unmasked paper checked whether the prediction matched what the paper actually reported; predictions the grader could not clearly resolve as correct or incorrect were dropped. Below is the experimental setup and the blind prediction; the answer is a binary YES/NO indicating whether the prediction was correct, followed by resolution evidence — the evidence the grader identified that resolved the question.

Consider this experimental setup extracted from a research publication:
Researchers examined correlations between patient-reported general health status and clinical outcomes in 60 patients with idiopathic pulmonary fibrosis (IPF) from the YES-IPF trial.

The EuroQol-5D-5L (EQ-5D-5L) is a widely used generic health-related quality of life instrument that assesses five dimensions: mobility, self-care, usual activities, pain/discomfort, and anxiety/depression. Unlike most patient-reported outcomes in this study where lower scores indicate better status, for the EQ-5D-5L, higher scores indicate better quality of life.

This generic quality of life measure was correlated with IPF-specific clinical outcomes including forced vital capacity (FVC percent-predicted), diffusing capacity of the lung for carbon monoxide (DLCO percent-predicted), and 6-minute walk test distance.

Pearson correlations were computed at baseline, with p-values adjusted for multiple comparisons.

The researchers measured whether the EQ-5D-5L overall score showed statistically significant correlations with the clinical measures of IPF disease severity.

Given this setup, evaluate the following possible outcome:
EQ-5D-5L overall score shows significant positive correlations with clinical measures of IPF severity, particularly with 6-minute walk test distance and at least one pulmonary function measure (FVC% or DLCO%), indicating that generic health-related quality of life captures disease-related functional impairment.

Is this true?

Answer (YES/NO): NO